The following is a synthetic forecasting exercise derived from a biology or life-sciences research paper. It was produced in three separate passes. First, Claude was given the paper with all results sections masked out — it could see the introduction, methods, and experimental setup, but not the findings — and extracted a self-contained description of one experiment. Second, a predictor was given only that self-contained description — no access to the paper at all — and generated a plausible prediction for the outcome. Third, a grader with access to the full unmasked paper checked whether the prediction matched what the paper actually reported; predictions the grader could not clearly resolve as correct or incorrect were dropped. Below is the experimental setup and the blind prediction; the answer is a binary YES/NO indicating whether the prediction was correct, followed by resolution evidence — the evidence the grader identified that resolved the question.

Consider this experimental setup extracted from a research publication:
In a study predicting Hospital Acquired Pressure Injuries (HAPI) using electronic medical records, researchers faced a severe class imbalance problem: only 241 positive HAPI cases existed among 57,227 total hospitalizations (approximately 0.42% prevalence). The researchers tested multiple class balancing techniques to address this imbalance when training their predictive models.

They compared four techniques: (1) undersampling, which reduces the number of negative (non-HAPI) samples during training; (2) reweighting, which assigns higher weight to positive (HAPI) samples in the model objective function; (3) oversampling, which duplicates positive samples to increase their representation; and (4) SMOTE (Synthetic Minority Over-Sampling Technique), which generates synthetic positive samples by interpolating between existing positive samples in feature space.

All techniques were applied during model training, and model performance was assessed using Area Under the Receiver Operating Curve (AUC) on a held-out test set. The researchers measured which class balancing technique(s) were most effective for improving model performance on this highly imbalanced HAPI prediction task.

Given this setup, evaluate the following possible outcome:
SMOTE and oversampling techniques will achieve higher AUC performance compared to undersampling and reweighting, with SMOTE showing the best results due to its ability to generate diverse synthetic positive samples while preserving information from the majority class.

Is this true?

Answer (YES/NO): NO